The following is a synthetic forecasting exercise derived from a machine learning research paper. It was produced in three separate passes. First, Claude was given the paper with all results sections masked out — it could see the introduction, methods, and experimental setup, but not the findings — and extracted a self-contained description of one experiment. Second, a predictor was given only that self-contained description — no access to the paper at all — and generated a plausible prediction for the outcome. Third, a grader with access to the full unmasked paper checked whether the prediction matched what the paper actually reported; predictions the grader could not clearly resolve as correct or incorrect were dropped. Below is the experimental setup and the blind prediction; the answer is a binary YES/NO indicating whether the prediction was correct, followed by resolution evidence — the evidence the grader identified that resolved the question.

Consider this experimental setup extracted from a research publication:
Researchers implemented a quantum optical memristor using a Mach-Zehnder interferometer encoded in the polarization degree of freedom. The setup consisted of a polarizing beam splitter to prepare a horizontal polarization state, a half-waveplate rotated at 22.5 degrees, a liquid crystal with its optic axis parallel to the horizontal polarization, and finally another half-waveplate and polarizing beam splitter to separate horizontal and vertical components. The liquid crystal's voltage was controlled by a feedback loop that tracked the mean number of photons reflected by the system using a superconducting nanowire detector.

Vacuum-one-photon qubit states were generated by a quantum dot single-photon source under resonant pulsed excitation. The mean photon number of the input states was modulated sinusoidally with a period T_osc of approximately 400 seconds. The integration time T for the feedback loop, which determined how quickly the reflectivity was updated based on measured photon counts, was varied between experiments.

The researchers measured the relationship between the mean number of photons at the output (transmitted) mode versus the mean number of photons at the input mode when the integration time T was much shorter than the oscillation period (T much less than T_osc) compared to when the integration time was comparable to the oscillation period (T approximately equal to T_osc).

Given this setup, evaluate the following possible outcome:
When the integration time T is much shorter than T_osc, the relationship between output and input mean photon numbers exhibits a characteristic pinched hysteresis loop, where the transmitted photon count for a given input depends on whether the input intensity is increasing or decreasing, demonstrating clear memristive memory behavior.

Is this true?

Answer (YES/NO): YES